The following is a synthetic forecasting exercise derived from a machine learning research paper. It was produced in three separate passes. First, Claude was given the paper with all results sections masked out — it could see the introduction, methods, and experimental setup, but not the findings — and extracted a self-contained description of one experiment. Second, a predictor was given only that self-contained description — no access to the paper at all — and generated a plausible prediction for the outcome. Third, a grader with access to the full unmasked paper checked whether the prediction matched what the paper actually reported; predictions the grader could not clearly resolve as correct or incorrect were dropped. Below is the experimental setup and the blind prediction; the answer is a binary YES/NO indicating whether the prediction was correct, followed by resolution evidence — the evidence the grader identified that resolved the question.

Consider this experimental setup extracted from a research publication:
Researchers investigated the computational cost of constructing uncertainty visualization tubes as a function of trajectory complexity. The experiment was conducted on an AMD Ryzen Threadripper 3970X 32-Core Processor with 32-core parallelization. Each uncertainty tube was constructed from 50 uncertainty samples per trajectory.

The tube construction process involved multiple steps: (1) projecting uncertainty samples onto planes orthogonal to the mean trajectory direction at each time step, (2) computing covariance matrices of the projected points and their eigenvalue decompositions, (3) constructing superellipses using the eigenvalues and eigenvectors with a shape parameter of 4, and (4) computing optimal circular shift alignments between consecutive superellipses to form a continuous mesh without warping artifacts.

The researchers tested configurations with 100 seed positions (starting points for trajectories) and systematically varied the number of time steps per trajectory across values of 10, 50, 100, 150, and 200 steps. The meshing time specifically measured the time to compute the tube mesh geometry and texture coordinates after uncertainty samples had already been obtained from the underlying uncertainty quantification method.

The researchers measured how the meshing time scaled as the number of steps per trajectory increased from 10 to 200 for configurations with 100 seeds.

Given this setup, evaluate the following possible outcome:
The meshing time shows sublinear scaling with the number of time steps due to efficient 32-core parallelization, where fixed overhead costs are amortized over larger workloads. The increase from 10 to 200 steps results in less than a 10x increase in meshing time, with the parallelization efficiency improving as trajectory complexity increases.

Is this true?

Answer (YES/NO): YES